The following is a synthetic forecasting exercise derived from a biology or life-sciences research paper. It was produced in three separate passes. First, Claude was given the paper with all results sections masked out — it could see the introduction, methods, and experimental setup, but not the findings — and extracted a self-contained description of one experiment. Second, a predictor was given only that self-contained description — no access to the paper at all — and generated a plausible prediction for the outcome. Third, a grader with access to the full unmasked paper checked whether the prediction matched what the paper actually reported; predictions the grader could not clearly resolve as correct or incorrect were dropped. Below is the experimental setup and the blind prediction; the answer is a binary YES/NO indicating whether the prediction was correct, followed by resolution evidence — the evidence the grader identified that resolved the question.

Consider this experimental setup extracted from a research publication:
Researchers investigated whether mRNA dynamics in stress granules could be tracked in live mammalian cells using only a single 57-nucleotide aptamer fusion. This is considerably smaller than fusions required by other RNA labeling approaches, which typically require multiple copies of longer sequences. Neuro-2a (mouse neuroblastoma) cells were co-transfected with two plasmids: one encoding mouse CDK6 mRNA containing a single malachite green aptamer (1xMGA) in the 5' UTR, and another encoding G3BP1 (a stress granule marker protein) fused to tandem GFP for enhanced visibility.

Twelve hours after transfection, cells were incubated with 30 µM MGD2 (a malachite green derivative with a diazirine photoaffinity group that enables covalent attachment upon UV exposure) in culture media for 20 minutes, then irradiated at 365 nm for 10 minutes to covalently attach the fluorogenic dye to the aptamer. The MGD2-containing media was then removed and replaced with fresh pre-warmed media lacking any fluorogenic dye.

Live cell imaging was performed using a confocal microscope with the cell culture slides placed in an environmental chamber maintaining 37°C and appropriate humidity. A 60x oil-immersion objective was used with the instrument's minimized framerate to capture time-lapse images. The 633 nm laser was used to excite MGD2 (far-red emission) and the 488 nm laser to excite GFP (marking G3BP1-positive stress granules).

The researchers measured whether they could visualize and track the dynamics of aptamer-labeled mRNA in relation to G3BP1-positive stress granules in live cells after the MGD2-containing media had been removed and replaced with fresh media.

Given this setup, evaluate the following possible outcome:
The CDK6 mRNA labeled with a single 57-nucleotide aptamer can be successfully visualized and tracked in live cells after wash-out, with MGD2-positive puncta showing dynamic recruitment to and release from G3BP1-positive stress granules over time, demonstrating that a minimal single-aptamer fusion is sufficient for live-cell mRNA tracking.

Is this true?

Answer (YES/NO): YES